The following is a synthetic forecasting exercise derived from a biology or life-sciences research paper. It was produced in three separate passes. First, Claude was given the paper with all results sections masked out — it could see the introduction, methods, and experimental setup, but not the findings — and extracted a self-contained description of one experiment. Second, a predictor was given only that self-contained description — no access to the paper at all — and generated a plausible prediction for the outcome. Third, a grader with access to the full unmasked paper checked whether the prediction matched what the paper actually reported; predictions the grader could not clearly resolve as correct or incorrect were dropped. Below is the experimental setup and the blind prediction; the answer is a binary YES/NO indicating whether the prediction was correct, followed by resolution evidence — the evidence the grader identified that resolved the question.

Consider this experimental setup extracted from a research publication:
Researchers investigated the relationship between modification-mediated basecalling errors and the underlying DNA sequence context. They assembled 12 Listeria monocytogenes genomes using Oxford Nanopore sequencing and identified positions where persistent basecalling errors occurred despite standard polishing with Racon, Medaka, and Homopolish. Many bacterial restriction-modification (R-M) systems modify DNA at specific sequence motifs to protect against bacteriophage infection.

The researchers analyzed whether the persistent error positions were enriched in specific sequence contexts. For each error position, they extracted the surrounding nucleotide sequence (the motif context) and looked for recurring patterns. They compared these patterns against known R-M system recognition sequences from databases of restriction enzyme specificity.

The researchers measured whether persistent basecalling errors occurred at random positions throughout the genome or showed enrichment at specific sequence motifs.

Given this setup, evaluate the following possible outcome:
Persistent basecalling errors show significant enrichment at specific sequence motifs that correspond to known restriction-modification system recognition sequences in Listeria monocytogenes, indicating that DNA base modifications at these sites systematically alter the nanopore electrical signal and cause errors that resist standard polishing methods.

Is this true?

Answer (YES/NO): YES